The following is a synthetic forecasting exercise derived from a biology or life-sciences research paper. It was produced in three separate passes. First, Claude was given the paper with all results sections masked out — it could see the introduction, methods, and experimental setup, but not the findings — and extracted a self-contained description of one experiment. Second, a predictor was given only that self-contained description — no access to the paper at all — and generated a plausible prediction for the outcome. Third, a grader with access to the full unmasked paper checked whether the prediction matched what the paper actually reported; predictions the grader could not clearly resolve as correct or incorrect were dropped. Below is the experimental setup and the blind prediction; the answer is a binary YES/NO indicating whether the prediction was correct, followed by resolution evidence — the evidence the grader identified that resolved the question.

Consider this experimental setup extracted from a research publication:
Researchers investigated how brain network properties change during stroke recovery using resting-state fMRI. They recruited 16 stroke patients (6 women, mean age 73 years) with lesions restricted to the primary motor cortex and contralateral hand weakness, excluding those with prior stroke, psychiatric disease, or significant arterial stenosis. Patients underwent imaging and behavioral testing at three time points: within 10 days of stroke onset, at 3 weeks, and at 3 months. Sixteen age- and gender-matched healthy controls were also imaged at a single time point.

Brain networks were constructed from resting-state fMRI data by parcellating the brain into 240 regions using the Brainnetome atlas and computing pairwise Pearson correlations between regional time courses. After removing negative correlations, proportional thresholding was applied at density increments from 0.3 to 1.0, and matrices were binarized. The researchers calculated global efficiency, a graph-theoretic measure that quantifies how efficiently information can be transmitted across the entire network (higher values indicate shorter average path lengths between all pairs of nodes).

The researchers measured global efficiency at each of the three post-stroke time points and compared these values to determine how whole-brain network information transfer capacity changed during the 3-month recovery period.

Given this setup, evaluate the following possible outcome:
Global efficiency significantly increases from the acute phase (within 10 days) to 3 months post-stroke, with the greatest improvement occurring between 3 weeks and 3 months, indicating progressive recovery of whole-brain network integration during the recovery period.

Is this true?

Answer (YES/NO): NO